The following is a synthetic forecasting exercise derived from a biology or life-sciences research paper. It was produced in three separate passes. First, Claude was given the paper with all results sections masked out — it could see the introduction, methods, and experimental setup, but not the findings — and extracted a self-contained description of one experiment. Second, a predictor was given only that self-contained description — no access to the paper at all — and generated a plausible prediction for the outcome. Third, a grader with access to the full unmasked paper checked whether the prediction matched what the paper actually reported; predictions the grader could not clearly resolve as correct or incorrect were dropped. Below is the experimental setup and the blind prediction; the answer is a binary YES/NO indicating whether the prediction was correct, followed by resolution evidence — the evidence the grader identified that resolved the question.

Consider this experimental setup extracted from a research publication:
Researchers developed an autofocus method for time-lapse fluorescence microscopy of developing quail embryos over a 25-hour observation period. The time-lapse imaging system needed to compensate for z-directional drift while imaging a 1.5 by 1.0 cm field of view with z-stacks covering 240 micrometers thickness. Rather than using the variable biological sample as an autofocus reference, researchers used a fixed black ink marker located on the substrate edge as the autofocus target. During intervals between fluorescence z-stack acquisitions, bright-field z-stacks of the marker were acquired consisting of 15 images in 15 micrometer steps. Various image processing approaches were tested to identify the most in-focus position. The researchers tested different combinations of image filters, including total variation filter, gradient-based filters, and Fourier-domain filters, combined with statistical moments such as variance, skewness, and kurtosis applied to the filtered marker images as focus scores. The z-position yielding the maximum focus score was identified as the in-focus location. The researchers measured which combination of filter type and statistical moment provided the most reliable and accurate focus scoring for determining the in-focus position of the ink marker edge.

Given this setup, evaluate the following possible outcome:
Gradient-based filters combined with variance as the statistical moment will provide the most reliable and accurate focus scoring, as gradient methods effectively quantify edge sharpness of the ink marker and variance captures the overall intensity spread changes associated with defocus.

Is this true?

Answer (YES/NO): NO